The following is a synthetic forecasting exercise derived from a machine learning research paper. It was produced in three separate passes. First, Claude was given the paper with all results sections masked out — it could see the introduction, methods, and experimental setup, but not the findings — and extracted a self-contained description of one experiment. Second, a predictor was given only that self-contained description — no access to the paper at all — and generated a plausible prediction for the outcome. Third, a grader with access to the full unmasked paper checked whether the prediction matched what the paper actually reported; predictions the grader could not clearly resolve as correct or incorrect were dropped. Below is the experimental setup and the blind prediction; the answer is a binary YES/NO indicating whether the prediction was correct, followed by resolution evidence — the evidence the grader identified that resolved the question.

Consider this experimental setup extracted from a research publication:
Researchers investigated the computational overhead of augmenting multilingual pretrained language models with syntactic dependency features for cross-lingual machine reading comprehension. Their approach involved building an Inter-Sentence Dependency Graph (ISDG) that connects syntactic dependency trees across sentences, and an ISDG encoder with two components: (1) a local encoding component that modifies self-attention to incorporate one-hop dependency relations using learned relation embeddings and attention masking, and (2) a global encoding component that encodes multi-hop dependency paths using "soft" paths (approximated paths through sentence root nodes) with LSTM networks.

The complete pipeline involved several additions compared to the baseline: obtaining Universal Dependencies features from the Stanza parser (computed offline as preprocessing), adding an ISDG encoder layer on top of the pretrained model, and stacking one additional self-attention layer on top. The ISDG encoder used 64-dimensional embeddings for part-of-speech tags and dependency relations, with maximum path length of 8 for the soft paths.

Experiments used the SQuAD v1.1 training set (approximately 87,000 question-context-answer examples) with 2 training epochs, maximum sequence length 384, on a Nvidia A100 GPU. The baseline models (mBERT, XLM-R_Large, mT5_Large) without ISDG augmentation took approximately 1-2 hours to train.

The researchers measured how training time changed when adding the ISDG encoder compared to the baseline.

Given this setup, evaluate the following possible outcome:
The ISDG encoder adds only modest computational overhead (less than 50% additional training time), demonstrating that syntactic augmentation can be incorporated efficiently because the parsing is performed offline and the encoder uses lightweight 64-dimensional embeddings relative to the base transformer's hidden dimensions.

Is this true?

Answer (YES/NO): NO